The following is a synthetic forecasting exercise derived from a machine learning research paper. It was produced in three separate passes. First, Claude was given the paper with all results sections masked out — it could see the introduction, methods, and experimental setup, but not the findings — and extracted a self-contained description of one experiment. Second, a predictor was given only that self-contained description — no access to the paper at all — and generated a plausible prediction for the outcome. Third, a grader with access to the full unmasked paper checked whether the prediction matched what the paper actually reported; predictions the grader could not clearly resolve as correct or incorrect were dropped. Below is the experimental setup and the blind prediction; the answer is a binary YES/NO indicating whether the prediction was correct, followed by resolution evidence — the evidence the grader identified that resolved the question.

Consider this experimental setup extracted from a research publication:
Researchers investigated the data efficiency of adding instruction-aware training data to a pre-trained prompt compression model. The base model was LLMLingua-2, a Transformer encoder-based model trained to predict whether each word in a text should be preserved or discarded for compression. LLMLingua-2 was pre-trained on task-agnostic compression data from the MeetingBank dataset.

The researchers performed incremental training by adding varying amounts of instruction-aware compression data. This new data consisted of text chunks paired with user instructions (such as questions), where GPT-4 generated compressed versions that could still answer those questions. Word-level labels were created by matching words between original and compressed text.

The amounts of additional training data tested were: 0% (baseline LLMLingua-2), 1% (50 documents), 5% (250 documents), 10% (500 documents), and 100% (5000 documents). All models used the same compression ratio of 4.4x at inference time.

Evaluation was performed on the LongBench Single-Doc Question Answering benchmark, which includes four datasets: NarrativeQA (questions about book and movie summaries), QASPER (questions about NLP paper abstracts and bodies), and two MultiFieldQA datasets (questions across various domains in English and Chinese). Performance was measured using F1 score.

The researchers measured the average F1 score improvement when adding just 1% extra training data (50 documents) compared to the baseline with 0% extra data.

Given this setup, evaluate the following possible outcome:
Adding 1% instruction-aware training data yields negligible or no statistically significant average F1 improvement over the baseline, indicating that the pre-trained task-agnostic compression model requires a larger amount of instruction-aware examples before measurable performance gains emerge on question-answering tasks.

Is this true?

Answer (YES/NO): NO